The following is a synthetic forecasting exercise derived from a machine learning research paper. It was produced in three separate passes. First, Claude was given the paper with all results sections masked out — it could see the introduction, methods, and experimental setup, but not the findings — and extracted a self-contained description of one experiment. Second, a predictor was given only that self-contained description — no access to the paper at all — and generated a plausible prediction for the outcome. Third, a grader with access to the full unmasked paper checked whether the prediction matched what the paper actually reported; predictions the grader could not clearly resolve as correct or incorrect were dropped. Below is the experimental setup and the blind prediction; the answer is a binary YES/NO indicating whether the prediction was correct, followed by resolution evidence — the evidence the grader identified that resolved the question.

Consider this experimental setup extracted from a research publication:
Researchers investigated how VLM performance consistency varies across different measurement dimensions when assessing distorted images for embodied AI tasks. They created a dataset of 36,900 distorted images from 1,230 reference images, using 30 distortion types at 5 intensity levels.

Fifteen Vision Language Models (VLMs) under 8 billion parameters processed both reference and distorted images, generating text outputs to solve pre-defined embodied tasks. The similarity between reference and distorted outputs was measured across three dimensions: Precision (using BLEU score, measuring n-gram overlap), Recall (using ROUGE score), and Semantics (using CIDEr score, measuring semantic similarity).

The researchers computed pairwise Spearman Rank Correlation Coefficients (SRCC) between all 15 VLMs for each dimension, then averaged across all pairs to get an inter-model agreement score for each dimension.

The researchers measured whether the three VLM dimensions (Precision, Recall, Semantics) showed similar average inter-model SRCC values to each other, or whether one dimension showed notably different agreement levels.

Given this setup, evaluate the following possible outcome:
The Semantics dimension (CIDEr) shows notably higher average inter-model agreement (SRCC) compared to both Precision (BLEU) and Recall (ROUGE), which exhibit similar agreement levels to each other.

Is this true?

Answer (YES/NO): NO